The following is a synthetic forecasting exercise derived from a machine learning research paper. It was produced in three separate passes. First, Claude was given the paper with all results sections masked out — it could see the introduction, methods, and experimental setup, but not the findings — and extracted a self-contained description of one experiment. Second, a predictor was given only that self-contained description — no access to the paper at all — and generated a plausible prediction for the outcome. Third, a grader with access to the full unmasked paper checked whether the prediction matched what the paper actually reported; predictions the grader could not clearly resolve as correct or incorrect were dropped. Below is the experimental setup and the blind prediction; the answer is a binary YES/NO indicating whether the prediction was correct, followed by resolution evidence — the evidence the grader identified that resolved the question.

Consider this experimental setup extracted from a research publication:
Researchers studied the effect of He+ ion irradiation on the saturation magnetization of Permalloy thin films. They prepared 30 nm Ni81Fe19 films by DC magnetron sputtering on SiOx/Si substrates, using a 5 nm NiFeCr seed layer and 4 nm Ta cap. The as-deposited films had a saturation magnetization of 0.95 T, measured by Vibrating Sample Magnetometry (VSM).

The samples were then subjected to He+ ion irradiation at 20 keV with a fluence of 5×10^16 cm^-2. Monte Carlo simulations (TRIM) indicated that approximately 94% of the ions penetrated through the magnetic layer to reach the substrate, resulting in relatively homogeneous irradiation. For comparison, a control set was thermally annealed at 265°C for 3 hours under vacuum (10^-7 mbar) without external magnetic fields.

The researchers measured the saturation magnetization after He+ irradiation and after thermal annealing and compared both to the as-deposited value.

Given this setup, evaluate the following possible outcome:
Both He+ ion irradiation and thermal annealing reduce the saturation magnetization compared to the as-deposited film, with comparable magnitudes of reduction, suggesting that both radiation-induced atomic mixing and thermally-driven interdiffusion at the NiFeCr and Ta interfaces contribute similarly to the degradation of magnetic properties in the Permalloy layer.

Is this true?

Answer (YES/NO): NO